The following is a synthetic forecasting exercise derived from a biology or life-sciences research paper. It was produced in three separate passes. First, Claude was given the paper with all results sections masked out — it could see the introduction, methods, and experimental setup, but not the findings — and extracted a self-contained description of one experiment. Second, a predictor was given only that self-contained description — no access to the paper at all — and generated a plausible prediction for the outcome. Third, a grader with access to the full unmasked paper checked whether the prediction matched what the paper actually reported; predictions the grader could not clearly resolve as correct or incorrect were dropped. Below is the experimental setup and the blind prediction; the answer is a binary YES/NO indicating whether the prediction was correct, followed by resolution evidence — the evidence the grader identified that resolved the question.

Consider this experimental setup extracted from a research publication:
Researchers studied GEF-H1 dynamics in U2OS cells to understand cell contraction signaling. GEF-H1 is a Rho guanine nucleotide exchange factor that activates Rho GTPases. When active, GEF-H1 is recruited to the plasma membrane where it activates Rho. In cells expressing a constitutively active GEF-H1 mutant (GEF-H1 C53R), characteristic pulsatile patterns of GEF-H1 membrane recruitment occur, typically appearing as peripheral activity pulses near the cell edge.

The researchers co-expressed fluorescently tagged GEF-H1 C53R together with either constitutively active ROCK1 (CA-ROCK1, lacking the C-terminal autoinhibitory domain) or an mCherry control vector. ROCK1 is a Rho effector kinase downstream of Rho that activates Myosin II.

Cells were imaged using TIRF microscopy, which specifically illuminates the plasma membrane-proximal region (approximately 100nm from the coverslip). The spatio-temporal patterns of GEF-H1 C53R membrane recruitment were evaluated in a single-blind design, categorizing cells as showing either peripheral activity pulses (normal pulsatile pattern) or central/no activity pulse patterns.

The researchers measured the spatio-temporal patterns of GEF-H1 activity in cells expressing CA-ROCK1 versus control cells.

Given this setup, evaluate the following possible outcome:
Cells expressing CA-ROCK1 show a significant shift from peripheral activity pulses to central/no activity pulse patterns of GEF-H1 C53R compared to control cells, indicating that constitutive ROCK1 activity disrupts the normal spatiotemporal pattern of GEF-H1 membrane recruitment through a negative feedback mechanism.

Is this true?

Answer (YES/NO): NO